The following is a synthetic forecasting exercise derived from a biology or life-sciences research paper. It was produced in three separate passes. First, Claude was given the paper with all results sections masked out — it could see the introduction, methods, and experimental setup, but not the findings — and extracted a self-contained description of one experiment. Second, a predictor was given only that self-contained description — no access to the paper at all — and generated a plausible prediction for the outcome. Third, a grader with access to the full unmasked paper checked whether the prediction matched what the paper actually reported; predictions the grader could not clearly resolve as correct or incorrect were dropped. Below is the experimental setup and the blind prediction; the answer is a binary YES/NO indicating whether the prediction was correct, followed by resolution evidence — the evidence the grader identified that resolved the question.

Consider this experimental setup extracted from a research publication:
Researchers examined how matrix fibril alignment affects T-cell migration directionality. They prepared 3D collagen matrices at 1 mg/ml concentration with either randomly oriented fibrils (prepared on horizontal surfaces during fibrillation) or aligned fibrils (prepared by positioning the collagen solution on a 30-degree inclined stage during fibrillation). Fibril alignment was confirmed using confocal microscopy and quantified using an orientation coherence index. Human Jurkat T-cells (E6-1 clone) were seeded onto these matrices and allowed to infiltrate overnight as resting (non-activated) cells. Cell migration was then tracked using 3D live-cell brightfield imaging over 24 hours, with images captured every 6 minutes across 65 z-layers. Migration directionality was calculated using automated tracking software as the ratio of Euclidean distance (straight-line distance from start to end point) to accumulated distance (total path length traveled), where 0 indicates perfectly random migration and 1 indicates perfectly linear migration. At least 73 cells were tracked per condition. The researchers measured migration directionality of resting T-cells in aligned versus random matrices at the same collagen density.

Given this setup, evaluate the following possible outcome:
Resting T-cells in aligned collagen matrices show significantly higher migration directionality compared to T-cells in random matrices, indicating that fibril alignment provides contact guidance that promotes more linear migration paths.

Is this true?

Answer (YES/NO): NO